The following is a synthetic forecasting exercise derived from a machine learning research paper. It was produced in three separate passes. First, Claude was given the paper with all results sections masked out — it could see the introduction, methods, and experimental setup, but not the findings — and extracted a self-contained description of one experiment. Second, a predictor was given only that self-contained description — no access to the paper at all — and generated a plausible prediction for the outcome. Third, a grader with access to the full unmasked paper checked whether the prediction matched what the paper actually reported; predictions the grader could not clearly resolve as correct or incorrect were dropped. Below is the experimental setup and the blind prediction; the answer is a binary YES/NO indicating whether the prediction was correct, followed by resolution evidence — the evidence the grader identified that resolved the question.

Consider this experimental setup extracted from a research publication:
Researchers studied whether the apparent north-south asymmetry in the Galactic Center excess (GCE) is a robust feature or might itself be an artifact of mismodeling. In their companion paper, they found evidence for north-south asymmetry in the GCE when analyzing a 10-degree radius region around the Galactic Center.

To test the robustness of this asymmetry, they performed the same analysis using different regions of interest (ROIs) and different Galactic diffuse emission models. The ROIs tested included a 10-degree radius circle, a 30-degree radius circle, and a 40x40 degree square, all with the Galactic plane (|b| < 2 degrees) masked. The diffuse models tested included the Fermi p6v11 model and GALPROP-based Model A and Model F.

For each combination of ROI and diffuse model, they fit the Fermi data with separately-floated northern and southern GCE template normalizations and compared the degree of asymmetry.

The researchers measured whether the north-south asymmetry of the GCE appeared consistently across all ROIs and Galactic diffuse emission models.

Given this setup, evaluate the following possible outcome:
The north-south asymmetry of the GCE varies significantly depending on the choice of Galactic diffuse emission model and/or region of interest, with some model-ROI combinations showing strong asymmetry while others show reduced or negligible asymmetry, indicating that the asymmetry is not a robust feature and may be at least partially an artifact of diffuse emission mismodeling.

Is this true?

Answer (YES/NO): YES